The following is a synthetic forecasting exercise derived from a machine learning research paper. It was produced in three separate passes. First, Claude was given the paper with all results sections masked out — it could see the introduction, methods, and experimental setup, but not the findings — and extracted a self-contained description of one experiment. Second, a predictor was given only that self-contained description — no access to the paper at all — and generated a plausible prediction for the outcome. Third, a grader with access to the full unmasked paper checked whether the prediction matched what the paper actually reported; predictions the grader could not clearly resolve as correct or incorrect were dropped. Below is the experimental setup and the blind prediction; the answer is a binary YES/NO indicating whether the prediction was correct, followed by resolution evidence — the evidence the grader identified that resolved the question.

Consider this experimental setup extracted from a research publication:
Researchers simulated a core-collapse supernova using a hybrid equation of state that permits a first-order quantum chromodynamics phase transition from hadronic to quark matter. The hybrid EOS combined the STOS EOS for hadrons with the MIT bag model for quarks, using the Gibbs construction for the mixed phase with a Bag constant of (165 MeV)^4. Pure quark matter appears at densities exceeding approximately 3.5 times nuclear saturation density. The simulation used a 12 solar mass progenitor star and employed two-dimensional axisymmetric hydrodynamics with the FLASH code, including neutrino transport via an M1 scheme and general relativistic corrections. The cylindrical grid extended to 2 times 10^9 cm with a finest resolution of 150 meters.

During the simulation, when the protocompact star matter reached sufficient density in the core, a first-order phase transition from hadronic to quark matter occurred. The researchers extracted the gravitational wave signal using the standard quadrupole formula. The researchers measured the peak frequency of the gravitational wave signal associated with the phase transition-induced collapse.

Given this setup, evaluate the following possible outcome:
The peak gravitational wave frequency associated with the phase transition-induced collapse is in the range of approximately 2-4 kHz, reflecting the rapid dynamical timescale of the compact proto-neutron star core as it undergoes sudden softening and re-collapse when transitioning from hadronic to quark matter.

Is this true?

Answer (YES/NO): YES